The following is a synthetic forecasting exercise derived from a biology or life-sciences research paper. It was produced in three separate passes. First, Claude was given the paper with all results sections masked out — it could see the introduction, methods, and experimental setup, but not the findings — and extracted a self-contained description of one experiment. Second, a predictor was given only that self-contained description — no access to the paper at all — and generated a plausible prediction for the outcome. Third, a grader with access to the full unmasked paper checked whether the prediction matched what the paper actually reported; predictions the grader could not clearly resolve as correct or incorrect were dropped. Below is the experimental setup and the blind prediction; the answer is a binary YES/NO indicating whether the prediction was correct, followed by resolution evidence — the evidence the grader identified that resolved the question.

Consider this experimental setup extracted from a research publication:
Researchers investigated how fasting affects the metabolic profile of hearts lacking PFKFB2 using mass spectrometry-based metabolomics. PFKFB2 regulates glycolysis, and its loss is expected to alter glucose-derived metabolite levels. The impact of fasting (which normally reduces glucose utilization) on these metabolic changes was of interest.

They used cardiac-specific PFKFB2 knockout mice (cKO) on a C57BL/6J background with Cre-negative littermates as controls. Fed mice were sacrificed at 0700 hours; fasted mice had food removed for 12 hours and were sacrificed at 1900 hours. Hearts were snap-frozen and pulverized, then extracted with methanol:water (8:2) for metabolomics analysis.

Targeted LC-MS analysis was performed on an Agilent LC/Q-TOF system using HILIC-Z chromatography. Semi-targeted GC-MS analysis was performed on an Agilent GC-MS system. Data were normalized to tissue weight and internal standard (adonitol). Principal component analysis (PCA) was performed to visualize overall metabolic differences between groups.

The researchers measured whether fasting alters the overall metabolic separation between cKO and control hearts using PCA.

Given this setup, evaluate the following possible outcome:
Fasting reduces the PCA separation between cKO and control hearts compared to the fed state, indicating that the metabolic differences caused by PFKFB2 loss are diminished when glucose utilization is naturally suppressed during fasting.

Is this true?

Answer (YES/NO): YES